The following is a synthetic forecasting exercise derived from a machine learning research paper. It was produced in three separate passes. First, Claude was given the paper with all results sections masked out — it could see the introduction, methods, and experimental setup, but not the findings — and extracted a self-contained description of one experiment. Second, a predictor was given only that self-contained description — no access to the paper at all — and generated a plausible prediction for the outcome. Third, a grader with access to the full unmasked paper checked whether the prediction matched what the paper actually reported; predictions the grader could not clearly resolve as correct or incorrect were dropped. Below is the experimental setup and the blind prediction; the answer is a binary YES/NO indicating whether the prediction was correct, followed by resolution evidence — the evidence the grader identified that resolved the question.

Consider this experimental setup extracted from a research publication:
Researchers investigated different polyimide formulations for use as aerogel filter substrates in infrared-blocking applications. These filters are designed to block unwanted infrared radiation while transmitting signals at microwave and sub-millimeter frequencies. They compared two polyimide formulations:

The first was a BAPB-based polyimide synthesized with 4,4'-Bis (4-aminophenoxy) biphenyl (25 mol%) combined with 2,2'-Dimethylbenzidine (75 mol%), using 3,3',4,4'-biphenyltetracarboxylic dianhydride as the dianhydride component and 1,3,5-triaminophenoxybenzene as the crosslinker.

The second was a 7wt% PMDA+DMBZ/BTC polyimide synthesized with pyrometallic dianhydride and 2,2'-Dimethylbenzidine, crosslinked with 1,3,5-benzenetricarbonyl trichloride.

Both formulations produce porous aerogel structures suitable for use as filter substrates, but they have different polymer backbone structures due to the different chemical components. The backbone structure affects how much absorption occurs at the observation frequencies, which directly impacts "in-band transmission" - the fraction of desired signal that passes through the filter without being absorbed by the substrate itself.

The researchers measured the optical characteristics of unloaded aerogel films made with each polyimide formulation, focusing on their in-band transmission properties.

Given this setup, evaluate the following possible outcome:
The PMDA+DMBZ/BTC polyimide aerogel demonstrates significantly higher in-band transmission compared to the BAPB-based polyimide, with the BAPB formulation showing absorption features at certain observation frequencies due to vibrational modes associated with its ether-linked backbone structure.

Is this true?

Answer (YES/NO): NO